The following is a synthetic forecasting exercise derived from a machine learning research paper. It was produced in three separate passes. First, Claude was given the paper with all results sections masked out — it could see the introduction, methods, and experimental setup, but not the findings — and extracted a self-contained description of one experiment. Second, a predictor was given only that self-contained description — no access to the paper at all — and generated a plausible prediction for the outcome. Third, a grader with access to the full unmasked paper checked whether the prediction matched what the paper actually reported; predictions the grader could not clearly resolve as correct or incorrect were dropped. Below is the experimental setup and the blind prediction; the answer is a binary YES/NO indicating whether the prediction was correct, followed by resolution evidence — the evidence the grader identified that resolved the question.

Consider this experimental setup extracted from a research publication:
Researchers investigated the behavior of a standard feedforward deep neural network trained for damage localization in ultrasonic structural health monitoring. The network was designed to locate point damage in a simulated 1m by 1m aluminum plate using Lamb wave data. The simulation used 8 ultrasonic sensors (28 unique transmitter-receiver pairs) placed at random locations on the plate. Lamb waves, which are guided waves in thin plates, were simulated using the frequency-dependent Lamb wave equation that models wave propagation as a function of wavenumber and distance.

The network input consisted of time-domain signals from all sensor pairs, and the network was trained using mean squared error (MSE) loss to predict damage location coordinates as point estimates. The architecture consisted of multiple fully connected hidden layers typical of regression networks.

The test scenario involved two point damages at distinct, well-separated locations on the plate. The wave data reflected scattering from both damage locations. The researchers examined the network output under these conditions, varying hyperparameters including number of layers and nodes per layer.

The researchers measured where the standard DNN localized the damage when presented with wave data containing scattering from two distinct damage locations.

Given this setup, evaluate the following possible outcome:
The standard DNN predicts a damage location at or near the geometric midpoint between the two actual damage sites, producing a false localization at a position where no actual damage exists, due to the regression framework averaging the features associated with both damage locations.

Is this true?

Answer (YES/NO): YES